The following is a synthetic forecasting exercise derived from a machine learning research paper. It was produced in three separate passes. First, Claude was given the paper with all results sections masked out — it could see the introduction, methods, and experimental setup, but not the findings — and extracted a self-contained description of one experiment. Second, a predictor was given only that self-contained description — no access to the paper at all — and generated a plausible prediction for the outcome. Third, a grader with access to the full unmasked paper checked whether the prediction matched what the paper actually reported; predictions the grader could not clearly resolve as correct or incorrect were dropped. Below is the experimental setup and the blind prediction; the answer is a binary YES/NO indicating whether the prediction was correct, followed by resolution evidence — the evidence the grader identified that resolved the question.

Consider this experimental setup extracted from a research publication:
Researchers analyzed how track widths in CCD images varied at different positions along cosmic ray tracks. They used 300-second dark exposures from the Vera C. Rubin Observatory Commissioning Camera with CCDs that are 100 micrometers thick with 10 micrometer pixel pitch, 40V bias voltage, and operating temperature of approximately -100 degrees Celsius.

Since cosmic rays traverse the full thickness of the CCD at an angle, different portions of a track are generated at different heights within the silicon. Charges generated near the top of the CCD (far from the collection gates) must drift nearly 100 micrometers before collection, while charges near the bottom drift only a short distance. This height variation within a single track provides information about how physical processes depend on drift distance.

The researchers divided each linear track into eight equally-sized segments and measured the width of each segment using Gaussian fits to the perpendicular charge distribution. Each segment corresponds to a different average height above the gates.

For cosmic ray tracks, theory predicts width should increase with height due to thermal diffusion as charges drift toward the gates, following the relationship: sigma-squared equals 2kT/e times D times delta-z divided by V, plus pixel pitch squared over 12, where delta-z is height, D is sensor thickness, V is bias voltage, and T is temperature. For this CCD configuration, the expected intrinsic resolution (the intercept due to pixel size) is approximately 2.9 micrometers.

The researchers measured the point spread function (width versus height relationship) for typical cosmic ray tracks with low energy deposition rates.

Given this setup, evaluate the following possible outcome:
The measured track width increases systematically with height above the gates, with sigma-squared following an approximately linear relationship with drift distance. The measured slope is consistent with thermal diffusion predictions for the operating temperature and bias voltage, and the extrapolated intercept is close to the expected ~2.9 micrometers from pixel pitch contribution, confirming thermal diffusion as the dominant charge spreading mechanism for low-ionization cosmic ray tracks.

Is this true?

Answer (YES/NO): YES